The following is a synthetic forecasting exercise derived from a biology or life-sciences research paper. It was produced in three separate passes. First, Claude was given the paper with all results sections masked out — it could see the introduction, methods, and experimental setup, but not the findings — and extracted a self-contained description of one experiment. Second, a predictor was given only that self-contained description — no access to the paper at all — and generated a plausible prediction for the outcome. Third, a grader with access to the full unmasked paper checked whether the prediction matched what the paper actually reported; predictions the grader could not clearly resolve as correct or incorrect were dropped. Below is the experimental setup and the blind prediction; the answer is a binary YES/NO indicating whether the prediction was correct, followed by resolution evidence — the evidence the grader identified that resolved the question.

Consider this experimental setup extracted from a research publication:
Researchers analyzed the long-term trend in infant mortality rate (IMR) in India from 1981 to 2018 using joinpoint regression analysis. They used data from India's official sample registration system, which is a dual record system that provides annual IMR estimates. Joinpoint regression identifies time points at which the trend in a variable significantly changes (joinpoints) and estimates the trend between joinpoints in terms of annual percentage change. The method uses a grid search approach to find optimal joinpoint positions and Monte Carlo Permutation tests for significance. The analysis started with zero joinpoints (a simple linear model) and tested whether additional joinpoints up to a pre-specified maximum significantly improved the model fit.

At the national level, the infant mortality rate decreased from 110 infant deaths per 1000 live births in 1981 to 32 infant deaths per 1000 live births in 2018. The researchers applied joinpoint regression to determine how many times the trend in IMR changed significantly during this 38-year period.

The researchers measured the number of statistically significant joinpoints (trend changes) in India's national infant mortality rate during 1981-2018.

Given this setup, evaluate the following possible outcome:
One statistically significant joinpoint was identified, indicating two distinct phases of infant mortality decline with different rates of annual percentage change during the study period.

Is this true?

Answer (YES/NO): NO